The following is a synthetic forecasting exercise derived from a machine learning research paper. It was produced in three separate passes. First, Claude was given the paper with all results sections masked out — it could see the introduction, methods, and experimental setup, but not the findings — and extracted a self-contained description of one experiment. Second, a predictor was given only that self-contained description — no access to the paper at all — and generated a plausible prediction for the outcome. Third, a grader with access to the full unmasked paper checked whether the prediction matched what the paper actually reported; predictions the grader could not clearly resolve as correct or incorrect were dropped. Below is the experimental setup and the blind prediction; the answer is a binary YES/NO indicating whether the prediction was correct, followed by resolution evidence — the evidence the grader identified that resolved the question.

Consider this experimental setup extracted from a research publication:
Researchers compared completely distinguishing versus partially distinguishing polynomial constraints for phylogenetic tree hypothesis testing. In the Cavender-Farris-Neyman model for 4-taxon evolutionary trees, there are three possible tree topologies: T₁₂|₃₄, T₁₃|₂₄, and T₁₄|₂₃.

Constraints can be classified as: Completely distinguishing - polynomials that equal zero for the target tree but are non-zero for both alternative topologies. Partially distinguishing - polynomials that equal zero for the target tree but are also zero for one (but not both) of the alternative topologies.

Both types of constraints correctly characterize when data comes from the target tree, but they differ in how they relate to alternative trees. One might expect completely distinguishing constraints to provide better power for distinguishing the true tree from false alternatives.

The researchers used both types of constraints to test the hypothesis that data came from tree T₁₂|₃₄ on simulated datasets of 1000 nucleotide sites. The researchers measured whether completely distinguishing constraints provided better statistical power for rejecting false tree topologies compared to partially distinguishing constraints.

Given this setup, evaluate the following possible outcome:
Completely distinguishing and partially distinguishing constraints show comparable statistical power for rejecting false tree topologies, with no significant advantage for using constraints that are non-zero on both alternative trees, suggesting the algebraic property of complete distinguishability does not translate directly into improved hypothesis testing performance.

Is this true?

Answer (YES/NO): NO